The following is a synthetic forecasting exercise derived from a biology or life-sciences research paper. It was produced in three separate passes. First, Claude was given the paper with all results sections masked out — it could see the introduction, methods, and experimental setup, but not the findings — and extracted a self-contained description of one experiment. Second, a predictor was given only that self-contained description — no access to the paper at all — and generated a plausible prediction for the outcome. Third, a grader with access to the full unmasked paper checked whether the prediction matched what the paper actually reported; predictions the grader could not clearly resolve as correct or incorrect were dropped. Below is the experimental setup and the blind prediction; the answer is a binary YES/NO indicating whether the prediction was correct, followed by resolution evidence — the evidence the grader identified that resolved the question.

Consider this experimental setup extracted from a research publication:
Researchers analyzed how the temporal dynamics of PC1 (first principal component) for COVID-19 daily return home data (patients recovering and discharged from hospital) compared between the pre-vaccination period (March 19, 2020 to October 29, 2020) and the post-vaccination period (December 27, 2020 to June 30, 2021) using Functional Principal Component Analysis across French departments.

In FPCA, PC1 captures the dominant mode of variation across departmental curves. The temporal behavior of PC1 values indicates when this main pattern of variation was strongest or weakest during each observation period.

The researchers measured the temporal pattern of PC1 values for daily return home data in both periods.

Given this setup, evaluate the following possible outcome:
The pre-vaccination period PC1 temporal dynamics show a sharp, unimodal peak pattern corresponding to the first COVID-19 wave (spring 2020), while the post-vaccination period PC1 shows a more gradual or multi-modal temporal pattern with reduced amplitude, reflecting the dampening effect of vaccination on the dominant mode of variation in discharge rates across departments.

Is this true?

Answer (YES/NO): NO